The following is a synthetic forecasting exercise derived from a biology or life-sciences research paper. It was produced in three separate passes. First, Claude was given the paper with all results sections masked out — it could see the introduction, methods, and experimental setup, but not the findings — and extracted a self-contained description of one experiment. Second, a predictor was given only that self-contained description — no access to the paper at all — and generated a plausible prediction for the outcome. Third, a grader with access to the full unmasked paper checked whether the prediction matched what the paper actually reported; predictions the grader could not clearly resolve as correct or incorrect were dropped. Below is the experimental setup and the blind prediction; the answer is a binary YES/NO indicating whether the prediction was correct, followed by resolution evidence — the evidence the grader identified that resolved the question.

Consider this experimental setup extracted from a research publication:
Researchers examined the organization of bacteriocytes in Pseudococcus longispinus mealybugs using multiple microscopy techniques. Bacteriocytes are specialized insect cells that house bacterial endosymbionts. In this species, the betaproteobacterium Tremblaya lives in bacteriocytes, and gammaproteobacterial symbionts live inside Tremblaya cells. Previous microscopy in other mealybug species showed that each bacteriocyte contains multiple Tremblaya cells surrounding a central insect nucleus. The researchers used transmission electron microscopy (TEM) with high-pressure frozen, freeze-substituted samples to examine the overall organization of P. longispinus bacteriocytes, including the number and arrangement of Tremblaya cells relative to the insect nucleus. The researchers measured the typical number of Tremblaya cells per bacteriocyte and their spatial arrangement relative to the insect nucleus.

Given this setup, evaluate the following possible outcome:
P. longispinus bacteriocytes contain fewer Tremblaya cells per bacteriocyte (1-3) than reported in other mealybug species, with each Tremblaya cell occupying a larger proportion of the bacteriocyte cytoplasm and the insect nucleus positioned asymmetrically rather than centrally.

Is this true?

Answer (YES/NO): NO